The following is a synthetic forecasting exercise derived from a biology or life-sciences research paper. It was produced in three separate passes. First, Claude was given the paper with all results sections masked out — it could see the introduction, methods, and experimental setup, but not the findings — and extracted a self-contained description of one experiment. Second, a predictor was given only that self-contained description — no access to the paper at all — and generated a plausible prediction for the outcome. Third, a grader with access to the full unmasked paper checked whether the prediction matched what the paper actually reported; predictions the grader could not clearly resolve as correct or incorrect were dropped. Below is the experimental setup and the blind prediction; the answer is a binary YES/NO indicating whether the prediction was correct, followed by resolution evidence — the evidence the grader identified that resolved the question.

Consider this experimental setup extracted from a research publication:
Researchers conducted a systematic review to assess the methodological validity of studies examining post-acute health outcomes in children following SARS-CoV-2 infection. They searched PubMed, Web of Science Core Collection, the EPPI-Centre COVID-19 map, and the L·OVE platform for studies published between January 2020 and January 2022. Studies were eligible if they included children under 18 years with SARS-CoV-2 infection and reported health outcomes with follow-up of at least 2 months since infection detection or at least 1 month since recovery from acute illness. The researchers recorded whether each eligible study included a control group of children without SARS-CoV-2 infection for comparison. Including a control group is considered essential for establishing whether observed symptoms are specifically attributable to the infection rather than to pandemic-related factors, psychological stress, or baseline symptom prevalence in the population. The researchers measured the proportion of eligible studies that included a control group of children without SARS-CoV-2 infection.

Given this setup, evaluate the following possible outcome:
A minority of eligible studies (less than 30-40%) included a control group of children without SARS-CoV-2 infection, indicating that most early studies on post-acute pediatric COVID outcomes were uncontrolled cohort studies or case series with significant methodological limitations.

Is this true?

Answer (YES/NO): YES